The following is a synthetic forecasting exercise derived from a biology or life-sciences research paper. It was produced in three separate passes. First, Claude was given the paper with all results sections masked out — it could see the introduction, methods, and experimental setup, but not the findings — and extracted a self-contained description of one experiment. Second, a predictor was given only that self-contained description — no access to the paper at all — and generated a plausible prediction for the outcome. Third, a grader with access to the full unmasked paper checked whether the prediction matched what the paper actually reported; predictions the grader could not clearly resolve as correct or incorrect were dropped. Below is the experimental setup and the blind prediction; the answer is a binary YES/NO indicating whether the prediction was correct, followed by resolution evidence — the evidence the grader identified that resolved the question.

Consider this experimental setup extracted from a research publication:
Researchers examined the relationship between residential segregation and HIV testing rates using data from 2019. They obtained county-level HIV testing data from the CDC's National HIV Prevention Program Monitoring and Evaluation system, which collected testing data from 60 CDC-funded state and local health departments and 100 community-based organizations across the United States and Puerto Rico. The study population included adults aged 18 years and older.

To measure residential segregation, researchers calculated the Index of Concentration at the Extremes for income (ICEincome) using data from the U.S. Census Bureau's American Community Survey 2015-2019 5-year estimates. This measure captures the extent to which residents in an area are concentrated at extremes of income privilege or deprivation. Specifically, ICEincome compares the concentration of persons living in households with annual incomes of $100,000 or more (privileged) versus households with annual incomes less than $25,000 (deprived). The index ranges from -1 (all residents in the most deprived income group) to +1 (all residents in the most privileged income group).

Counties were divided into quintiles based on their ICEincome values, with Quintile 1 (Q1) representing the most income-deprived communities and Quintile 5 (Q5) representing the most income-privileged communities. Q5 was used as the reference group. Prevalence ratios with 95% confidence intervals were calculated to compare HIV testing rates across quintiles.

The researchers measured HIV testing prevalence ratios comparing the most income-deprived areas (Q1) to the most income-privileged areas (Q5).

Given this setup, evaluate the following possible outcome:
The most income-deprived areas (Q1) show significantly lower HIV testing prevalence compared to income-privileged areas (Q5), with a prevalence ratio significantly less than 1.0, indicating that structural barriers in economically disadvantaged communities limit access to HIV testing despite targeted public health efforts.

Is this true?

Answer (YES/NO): NO